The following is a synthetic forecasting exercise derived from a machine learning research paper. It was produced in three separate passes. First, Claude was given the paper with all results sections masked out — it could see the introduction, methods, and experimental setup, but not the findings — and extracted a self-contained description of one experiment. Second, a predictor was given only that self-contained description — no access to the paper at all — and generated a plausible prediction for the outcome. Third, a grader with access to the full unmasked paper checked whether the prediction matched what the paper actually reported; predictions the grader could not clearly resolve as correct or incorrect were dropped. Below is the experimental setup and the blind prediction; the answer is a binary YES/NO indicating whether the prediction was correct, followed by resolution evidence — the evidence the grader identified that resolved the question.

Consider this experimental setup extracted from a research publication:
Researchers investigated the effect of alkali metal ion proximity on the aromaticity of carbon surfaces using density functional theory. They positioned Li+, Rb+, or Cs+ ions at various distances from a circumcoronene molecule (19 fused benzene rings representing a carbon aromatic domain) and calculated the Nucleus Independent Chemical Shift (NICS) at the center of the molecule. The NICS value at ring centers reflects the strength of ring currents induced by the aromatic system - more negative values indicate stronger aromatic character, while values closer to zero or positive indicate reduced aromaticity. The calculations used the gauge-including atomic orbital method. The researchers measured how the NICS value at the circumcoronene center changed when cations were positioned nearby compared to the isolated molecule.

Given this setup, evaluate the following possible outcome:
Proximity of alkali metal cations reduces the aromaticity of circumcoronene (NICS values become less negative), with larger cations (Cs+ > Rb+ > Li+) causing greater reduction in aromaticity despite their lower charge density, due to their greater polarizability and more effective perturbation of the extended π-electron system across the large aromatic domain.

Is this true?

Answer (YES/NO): NO